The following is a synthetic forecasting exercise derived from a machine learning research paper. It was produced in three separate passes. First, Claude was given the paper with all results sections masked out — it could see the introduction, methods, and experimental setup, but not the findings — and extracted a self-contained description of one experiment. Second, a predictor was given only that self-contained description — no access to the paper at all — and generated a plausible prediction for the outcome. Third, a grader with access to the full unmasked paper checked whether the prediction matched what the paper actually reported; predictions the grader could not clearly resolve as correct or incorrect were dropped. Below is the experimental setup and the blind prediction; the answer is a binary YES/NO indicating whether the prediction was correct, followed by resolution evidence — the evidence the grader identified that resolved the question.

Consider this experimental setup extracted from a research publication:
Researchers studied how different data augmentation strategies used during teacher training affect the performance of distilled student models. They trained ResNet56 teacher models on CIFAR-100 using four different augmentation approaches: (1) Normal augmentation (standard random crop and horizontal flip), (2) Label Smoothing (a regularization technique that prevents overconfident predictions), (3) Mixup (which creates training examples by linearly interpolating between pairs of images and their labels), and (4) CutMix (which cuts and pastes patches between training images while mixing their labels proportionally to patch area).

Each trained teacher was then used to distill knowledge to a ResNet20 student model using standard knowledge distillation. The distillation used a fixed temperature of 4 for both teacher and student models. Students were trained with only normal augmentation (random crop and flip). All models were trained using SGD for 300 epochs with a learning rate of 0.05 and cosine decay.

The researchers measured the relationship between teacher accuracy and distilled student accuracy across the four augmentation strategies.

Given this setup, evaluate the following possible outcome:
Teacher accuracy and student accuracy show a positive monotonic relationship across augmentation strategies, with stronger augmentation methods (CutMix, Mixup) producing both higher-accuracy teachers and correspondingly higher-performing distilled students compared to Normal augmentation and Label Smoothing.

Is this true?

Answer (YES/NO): NO